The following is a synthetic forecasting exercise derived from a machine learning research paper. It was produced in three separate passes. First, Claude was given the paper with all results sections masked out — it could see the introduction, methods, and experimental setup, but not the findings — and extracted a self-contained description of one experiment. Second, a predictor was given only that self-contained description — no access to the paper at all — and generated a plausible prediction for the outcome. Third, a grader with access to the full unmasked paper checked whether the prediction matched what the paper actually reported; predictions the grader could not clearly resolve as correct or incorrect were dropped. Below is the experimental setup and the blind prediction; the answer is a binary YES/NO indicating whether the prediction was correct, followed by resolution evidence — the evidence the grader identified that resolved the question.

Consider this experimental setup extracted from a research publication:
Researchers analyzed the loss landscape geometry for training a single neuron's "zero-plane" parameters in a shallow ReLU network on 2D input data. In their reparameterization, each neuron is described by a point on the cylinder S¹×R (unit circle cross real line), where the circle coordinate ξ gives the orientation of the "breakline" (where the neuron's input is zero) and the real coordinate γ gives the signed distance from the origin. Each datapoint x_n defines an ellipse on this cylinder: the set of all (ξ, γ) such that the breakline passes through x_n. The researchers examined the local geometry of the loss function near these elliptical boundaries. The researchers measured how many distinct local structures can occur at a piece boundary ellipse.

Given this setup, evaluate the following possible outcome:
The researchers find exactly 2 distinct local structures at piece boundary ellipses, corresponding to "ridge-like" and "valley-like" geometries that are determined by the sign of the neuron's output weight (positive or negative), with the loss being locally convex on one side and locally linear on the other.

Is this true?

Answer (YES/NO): NO